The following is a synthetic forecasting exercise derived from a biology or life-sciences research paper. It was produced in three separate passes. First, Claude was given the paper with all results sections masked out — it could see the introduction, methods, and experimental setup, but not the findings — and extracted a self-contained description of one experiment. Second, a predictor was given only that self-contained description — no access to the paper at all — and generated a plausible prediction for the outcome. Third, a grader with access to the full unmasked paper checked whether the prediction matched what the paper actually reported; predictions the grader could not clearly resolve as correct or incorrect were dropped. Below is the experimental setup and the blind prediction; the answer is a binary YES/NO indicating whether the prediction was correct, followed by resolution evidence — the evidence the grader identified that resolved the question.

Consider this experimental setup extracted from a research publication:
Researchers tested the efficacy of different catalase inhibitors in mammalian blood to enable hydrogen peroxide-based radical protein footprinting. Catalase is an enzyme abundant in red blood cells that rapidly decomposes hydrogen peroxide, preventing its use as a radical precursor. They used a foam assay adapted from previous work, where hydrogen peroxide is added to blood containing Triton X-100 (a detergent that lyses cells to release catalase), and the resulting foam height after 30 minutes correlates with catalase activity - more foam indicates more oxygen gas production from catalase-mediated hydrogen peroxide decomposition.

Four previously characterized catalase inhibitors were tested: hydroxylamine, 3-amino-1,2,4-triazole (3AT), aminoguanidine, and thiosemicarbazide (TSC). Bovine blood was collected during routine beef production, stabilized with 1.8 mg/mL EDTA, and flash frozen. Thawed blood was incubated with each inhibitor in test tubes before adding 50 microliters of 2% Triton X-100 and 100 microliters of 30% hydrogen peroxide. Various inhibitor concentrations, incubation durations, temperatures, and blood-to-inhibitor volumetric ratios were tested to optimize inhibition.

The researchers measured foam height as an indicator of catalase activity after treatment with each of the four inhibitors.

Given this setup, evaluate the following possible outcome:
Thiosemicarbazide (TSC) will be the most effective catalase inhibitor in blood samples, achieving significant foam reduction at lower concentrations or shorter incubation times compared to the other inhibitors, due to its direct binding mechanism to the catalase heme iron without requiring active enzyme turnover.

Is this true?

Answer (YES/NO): NO